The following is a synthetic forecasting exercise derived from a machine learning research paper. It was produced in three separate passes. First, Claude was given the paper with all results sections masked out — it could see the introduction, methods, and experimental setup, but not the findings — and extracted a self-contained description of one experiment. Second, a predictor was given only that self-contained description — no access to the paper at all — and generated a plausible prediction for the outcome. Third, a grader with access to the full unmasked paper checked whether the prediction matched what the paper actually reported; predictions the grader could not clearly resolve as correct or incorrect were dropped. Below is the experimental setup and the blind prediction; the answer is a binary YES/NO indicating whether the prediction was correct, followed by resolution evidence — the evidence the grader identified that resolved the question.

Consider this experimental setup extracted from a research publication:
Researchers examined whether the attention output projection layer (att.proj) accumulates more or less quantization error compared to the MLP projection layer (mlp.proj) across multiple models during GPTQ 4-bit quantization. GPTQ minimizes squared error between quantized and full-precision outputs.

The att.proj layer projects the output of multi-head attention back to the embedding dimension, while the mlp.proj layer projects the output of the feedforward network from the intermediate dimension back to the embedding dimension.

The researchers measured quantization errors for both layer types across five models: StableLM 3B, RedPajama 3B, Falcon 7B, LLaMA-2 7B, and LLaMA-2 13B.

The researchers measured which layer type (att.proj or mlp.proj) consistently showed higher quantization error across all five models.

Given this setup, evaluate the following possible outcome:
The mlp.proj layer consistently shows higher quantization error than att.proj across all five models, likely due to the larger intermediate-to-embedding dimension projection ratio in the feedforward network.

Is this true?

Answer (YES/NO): YES